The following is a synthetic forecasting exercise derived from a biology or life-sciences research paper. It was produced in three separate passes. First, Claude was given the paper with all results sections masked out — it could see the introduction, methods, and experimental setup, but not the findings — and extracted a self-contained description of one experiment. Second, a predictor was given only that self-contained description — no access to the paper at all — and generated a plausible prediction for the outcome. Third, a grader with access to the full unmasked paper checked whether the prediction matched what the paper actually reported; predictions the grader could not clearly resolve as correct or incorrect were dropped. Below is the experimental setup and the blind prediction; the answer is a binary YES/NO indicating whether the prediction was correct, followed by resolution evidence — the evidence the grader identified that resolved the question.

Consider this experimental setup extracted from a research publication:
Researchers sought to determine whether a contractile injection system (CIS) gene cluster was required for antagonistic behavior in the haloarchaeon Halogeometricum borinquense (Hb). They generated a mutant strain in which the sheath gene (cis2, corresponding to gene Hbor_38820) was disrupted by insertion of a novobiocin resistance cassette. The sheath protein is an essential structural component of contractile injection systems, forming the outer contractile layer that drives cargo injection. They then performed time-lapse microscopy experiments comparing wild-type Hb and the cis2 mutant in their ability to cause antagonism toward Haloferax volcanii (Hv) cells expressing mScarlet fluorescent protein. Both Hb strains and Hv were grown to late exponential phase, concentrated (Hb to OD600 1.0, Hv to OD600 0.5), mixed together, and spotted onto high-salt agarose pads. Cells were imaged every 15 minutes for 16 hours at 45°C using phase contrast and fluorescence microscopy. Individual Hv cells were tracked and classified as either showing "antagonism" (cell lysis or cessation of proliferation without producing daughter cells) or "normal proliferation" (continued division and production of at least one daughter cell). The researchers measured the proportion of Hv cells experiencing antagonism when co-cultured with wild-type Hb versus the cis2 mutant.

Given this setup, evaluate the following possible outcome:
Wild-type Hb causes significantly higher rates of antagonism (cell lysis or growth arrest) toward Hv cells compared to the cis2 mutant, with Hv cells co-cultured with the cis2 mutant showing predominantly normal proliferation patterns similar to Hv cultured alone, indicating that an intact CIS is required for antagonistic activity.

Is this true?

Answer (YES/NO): YES